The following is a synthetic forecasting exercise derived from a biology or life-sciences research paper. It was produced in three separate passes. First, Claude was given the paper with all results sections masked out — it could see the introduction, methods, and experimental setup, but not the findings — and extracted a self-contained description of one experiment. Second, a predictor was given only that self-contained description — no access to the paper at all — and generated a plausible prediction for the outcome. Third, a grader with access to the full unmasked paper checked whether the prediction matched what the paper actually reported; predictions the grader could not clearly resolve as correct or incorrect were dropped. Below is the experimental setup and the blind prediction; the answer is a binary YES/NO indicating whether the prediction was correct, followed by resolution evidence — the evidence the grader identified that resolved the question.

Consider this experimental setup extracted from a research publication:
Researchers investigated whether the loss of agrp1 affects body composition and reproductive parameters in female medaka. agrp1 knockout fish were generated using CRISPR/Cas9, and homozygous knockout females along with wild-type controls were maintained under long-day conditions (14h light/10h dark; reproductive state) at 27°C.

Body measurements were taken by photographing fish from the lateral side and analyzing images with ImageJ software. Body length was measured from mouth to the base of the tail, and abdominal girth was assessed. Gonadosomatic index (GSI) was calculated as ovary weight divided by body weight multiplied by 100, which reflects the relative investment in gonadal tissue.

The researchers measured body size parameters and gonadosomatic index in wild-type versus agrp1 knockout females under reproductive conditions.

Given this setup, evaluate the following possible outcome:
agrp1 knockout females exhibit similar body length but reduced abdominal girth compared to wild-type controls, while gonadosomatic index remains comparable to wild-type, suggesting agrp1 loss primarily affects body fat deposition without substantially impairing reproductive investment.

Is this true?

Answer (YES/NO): NO